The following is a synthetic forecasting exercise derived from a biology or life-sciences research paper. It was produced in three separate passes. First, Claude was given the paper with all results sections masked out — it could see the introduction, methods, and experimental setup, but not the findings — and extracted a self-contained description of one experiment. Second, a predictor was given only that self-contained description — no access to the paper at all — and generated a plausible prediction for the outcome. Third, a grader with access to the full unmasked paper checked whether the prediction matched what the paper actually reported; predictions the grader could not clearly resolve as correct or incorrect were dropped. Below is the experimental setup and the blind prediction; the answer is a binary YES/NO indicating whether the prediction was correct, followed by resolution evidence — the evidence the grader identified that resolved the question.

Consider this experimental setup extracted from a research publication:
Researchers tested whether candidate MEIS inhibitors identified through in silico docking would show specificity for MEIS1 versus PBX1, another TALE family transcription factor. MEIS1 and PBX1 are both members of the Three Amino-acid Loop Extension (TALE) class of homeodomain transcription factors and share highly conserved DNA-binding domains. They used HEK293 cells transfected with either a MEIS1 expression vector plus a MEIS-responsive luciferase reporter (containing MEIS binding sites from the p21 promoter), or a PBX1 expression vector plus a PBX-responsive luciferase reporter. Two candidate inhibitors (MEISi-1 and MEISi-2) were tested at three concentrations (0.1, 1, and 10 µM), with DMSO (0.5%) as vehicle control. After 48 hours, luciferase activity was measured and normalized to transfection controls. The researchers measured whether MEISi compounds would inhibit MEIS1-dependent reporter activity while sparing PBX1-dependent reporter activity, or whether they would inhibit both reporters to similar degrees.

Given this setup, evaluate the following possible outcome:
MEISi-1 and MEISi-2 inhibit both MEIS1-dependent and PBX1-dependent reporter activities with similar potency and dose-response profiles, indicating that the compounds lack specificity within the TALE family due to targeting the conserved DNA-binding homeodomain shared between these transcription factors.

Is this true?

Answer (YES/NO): NO